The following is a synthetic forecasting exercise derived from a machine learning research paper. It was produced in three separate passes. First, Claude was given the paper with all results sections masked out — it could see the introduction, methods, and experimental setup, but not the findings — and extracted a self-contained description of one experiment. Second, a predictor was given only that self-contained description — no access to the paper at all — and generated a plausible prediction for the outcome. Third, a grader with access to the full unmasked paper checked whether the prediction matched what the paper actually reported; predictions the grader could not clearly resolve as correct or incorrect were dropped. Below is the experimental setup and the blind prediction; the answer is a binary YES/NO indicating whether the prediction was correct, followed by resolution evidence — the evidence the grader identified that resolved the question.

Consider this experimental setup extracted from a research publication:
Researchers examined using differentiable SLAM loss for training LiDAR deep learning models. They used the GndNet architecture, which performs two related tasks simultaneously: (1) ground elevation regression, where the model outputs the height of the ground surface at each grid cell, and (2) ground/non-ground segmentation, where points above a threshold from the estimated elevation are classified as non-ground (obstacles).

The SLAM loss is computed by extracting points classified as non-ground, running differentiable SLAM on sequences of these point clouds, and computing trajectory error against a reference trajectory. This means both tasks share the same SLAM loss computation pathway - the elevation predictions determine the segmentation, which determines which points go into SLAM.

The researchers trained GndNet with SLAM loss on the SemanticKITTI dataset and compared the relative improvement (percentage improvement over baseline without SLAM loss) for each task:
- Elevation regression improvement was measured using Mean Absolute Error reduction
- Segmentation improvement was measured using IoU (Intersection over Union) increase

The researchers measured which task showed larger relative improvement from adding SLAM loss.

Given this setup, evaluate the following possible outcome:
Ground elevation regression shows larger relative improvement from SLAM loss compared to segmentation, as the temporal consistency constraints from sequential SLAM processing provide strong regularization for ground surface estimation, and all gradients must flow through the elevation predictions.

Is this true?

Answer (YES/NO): YES